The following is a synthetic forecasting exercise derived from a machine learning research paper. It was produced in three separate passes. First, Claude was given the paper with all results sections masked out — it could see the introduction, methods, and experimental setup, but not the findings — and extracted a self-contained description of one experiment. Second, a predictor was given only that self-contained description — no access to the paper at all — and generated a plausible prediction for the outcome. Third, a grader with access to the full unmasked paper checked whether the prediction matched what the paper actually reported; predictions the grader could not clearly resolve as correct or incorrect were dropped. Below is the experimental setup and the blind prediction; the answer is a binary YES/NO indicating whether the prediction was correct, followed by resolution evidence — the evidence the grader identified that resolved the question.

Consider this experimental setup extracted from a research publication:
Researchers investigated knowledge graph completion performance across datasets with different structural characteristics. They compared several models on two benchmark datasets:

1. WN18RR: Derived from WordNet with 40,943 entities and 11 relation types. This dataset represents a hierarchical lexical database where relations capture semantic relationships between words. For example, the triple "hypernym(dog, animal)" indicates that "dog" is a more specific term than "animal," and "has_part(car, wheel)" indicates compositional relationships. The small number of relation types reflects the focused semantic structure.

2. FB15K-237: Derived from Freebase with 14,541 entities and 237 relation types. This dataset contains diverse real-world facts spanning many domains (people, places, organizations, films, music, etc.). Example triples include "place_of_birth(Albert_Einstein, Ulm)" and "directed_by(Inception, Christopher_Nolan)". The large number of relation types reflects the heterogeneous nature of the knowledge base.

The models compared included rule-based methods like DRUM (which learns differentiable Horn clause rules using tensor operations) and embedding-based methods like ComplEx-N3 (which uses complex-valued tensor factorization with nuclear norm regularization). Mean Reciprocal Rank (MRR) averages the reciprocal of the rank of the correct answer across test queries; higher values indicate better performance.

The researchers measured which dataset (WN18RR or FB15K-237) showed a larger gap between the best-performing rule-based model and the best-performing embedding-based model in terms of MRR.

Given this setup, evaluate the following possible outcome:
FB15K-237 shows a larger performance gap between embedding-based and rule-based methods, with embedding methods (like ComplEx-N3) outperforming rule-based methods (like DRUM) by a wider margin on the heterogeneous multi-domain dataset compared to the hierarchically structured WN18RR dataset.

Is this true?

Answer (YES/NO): YES